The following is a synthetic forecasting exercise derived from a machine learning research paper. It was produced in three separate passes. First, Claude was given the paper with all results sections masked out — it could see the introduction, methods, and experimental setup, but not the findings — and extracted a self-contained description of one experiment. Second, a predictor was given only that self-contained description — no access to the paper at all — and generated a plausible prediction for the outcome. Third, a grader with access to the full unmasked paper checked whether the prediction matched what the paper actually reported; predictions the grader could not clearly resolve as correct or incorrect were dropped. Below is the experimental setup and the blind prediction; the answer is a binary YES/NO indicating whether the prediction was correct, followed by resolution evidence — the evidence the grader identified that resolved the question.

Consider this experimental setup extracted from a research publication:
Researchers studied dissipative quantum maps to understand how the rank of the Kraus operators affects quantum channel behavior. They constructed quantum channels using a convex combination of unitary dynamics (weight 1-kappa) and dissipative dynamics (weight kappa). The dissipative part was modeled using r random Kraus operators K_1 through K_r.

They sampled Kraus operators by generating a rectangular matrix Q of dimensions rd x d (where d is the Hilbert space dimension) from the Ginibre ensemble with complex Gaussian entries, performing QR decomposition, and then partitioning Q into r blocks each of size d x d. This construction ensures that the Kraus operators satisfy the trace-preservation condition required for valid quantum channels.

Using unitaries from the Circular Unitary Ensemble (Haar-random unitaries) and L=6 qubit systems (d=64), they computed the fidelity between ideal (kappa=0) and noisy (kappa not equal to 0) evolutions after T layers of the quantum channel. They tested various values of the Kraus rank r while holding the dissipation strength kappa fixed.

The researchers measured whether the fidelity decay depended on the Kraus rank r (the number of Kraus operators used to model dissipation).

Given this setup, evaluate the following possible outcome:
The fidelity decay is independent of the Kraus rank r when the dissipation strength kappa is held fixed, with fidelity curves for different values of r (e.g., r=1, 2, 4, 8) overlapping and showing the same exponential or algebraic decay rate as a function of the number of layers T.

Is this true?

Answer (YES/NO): YES